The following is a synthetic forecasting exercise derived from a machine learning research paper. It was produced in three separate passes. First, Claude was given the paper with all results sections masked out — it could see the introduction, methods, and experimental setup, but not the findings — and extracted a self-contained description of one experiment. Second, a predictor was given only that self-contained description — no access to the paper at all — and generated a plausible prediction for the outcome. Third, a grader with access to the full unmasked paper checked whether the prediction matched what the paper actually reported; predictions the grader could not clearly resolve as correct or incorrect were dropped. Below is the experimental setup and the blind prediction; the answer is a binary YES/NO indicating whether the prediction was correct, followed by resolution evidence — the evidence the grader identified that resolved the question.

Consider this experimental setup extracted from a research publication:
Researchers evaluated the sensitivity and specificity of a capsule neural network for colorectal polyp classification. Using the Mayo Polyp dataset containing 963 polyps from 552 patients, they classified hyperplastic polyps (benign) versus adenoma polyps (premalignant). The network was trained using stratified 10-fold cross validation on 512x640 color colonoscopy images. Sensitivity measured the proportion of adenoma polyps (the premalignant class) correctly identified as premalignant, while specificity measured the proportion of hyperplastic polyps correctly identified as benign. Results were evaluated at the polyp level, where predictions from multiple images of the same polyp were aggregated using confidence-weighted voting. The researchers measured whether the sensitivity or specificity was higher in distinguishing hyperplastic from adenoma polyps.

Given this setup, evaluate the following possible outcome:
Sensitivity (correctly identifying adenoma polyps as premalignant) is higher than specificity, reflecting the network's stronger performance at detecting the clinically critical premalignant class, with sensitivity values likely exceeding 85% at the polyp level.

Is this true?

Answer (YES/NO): NO